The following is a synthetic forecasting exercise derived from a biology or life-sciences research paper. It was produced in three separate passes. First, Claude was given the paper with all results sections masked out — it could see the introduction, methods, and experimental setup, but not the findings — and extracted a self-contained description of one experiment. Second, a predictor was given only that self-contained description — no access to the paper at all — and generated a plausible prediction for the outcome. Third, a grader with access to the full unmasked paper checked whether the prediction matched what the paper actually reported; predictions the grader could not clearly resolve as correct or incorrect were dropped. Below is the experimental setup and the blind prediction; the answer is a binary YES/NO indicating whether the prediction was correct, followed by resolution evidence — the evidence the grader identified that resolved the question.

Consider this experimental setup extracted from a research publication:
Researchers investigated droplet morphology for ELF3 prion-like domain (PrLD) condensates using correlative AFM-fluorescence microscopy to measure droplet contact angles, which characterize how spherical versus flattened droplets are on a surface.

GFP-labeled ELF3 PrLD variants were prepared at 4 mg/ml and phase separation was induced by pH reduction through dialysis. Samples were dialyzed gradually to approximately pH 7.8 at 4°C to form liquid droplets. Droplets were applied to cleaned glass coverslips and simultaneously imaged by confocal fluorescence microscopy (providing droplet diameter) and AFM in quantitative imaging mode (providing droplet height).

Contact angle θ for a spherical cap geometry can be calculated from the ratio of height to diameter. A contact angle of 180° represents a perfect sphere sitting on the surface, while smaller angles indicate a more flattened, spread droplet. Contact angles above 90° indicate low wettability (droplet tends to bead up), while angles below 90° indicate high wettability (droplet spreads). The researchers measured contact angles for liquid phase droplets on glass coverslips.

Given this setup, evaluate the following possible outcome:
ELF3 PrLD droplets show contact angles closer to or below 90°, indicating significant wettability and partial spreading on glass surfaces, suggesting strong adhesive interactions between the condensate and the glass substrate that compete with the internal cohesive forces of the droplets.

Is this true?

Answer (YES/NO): NO